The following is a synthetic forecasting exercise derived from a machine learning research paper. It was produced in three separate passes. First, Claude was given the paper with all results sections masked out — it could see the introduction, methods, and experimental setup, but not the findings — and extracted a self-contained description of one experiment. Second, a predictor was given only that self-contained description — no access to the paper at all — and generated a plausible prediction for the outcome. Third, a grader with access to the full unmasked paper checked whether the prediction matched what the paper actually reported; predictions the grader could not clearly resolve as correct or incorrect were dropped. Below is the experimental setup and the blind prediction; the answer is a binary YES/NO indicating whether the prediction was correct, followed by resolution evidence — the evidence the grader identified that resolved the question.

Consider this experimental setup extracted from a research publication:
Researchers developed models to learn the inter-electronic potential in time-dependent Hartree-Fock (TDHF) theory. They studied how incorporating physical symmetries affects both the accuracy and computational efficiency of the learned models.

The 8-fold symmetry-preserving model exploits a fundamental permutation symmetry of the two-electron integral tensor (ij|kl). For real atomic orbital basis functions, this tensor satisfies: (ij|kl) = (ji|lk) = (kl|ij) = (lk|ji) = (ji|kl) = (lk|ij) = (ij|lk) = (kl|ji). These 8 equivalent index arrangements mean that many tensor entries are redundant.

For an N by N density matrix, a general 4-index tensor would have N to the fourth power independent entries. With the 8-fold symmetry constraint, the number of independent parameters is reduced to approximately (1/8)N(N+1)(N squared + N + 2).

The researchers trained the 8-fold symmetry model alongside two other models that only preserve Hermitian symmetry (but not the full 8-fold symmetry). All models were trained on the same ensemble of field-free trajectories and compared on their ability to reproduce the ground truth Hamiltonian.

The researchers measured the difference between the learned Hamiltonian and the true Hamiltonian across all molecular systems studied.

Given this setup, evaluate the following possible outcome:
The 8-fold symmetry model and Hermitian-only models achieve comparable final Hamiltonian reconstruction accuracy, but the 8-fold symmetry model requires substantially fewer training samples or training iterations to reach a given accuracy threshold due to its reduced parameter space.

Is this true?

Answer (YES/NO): NO